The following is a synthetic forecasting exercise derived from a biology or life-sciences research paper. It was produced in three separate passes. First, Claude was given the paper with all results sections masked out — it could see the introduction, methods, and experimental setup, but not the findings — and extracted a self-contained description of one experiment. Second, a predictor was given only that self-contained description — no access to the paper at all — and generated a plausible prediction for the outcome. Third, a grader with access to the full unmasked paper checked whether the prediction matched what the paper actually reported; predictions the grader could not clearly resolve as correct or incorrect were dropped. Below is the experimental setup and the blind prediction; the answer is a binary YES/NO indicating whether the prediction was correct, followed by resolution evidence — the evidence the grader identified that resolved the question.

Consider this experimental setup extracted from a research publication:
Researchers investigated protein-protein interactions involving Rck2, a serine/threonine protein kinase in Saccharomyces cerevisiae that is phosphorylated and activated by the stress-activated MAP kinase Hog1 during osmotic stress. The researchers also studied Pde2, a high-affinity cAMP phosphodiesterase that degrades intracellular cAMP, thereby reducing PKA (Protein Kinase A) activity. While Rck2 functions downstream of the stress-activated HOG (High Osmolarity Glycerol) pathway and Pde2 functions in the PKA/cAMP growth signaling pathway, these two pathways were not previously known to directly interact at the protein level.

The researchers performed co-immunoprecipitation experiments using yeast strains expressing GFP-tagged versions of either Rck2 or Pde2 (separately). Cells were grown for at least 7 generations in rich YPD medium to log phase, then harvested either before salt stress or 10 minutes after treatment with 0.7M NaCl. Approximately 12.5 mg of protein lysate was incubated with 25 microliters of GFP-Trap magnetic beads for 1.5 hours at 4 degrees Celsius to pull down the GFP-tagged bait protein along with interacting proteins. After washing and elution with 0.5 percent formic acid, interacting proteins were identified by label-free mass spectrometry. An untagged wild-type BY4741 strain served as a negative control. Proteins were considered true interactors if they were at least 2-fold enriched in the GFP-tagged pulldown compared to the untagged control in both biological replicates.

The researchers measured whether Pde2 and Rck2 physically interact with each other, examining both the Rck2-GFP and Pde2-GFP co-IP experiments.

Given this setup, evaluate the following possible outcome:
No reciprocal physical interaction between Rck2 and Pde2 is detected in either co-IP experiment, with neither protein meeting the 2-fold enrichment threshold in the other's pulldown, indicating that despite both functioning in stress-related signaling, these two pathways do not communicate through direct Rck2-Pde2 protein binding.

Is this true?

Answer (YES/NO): NO